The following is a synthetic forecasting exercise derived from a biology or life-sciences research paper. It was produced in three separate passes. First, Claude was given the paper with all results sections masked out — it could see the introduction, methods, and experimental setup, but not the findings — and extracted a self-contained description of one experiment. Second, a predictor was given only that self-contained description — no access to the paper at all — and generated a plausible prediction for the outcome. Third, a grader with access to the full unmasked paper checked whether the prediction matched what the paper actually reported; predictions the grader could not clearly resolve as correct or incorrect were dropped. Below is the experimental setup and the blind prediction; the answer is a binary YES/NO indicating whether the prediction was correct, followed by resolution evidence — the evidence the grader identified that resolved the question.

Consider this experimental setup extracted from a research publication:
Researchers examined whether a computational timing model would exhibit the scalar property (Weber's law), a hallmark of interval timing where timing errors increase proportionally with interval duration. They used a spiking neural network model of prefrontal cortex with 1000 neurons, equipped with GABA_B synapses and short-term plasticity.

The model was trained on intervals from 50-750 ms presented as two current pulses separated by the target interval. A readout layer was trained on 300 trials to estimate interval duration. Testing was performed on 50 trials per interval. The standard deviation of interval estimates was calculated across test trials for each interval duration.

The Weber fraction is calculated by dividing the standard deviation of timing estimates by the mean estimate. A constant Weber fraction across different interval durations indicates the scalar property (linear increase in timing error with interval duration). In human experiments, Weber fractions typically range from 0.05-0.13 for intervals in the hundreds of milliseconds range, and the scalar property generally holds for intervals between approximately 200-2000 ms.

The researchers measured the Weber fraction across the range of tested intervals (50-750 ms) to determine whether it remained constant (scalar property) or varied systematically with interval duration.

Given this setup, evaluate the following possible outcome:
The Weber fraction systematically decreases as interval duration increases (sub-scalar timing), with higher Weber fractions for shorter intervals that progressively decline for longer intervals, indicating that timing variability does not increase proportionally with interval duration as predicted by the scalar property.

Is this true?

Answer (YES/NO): NO